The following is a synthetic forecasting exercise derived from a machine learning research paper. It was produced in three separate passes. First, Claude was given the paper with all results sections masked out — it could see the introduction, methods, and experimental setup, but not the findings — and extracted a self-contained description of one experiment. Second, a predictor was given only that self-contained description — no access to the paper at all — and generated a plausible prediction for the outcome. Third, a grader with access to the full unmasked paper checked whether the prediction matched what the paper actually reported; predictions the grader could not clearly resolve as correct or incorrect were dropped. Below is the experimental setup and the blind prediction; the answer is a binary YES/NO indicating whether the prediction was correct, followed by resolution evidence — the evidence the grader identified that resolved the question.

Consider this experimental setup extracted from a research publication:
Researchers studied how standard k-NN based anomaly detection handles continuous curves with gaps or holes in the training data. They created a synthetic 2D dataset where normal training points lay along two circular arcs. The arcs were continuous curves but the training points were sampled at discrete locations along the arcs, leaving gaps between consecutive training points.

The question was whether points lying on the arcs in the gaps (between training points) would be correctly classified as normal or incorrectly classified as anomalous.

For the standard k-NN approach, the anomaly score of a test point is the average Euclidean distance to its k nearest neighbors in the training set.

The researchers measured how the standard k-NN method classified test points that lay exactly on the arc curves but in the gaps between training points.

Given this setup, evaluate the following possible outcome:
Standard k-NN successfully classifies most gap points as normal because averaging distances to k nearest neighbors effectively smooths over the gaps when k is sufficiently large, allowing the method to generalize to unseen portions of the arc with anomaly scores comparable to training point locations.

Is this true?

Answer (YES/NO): NO